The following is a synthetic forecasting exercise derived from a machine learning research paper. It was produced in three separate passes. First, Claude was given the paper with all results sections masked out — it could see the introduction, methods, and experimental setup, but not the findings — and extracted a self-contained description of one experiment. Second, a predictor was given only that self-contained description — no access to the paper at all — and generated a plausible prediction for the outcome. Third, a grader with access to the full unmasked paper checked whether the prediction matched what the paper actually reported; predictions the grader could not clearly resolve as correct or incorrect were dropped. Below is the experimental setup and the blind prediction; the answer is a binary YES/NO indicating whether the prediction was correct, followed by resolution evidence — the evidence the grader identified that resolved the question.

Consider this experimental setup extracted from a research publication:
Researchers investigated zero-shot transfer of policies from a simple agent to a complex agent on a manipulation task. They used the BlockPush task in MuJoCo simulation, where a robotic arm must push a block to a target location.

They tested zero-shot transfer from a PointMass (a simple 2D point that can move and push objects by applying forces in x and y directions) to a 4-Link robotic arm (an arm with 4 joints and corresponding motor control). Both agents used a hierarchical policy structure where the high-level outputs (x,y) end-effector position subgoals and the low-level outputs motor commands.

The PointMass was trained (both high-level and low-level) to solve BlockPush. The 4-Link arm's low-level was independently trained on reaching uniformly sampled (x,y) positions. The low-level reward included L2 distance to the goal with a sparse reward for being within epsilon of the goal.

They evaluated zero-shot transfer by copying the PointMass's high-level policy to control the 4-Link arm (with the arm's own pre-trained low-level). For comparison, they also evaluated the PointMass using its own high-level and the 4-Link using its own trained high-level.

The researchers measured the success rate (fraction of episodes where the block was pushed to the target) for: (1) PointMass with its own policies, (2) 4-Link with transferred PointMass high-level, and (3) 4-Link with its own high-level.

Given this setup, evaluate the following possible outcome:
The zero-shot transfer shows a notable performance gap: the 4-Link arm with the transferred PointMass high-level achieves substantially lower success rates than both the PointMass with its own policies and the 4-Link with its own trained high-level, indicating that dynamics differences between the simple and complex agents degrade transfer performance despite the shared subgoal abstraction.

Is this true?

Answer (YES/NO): YES